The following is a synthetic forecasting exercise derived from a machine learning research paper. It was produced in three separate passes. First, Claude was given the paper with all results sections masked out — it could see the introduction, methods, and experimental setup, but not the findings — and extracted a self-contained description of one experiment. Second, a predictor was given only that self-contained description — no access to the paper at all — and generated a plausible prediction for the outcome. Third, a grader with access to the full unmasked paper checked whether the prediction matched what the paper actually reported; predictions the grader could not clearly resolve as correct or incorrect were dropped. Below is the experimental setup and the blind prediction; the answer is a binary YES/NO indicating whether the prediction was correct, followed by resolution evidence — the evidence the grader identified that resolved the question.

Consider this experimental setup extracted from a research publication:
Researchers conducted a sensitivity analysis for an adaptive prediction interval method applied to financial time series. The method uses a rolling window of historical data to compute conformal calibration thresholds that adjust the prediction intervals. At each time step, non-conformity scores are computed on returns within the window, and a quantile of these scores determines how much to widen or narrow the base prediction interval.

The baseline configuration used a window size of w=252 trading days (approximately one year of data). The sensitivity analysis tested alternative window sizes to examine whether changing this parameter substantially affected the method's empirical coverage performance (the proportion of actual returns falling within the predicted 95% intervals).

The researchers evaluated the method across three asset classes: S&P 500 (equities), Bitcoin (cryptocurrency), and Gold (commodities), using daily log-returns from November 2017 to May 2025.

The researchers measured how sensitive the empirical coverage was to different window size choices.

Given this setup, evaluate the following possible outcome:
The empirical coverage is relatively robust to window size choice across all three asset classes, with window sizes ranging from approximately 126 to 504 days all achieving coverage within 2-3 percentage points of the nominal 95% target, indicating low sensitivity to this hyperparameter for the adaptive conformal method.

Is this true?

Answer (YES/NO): NO